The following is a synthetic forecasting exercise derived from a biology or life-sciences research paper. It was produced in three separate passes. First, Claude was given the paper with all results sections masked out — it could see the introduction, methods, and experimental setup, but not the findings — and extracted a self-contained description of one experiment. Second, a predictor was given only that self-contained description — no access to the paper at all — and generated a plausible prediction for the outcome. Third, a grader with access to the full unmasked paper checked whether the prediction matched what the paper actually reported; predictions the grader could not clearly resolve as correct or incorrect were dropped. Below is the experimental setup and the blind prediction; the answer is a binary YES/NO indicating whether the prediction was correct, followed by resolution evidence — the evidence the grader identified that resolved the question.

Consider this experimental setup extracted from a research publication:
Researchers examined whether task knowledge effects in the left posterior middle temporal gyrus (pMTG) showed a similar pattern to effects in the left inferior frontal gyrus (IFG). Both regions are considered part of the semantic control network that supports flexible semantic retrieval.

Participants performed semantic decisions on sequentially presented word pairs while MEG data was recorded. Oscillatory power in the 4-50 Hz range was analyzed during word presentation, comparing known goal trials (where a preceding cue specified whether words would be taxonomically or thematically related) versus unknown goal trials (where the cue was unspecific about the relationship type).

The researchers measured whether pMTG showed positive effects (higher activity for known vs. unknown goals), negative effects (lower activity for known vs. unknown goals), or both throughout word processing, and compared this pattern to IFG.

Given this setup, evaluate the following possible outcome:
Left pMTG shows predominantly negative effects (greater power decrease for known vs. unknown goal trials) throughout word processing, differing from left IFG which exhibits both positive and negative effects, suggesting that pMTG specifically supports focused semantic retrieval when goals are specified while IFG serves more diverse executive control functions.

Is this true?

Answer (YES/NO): NO